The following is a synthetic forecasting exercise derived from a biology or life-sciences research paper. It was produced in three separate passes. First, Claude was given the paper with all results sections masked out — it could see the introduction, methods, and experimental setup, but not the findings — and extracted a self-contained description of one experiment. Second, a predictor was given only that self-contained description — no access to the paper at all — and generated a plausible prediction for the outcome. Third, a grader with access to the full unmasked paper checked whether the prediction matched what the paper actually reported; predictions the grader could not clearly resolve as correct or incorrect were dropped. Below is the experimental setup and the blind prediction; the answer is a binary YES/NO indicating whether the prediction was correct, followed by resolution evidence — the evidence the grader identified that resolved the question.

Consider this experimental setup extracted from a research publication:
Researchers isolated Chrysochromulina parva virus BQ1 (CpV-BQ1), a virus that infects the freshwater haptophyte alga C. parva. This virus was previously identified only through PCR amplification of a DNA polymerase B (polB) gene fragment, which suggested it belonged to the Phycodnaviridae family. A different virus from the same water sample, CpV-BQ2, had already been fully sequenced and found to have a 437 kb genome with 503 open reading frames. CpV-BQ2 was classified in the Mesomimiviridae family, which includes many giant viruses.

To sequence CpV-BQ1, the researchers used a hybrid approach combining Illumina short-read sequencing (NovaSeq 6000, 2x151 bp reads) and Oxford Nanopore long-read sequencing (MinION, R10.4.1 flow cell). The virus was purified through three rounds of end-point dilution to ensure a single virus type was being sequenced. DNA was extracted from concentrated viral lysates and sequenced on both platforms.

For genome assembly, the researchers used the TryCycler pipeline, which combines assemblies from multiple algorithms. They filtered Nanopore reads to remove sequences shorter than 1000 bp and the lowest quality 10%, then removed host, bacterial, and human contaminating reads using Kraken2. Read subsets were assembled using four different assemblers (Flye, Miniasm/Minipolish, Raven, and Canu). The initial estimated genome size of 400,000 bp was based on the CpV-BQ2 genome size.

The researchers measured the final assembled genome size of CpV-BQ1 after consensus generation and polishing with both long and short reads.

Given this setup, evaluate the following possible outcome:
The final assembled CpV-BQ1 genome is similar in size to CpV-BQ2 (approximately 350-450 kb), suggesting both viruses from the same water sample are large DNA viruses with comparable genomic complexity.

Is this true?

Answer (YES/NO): NO